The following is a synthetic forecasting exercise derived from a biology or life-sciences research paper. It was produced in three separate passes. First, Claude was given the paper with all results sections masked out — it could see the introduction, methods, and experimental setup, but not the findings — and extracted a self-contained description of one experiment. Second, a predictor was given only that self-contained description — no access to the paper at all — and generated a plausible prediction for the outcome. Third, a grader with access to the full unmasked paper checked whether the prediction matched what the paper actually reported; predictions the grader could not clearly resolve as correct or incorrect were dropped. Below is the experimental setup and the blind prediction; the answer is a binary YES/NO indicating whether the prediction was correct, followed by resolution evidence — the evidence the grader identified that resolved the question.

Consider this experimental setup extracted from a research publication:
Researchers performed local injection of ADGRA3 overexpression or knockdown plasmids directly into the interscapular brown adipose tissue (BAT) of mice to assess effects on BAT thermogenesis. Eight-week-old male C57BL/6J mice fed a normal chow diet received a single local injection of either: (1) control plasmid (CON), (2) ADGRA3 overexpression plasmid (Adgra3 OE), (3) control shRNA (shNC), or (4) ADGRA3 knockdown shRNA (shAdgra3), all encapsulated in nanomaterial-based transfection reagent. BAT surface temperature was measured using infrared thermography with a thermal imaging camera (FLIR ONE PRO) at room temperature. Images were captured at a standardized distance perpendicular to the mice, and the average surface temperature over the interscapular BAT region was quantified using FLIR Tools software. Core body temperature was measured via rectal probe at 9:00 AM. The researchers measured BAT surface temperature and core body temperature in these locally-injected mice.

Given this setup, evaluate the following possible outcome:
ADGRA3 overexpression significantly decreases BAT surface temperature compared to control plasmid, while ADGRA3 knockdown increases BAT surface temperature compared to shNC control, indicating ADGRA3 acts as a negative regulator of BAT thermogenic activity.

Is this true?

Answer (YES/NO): NO